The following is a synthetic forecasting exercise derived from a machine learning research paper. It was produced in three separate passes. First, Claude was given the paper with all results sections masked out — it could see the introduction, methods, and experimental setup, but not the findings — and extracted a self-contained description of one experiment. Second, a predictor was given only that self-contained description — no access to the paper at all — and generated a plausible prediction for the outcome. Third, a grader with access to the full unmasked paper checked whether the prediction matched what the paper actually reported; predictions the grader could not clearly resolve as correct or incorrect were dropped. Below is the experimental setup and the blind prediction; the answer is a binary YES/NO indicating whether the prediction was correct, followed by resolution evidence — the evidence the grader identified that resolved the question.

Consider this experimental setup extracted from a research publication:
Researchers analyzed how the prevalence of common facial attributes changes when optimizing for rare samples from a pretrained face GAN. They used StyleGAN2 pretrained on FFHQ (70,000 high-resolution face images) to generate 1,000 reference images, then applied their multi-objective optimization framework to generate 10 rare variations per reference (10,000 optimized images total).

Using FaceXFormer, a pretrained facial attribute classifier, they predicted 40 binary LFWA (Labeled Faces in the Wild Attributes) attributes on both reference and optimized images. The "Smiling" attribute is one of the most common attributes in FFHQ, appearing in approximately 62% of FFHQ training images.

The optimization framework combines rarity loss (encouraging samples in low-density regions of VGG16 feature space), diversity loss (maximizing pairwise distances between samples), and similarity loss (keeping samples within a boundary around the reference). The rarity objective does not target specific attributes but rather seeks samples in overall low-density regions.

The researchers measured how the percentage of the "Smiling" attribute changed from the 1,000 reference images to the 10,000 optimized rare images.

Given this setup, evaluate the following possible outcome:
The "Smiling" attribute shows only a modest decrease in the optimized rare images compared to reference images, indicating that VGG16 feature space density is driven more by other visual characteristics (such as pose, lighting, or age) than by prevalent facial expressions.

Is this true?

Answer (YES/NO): YES